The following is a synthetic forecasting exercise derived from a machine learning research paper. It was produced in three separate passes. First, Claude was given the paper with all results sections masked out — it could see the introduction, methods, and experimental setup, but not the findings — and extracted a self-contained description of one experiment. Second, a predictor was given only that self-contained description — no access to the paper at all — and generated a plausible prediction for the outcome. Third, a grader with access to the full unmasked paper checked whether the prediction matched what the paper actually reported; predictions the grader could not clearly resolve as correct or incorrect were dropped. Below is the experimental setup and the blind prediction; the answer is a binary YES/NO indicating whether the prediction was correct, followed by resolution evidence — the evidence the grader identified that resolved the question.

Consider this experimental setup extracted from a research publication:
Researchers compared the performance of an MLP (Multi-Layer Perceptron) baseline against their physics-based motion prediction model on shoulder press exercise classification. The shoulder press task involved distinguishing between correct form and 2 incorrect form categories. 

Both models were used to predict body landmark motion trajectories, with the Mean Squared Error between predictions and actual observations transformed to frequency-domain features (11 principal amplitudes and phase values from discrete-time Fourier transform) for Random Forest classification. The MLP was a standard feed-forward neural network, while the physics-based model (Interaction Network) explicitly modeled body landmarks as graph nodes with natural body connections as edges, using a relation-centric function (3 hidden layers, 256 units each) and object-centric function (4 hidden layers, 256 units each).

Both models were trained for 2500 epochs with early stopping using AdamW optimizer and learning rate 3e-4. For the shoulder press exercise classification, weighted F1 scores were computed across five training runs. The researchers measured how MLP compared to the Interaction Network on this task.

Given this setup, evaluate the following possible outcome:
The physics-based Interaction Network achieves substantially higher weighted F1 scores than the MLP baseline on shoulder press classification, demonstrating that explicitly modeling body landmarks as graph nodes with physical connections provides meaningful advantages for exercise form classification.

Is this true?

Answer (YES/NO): NO